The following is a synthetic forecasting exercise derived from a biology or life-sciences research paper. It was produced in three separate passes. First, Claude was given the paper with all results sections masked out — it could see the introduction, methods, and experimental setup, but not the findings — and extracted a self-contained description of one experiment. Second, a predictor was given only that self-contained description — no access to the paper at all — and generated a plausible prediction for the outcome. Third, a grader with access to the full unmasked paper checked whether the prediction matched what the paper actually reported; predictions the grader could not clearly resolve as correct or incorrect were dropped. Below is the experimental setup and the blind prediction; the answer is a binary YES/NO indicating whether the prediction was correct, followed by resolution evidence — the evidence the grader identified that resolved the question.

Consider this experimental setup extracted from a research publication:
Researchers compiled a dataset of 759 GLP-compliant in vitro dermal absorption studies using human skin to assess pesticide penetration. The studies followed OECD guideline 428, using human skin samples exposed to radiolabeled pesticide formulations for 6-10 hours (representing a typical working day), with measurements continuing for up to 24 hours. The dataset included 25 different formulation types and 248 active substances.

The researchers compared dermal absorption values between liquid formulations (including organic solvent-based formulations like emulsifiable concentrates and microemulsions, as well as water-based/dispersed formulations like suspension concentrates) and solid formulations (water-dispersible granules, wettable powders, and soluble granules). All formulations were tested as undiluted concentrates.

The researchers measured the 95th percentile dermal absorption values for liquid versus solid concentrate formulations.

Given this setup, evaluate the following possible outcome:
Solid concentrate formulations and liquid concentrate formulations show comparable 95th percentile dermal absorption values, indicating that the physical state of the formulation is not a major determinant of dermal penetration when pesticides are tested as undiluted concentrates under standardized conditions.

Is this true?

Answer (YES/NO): NO